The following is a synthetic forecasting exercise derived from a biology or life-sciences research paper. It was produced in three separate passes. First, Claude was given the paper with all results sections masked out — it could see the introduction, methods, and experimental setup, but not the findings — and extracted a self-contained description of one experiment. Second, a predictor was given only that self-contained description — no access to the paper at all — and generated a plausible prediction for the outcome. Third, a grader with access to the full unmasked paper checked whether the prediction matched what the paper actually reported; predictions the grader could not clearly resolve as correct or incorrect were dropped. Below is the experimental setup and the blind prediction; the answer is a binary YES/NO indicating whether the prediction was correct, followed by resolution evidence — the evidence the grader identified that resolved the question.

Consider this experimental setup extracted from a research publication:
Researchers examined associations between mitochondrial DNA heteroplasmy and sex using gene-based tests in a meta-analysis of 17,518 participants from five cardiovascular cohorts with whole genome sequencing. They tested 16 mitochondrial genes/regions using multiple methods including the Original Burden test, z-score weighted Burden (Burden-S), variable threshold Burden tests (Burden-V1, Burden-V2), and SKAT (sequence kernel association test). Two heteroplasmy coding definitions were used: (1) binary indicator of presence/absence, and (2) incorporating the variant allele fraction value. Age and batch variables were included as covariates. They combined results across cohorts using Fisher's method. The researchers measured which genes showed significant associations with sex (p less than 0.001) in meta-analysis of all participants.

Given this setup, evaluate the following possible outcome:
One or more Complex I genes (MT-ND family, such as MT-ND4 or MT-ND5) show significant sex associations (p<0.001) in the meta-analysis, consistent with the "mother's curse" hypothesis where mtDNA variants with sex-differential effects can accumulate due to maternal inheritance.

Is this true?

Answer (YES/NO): YES